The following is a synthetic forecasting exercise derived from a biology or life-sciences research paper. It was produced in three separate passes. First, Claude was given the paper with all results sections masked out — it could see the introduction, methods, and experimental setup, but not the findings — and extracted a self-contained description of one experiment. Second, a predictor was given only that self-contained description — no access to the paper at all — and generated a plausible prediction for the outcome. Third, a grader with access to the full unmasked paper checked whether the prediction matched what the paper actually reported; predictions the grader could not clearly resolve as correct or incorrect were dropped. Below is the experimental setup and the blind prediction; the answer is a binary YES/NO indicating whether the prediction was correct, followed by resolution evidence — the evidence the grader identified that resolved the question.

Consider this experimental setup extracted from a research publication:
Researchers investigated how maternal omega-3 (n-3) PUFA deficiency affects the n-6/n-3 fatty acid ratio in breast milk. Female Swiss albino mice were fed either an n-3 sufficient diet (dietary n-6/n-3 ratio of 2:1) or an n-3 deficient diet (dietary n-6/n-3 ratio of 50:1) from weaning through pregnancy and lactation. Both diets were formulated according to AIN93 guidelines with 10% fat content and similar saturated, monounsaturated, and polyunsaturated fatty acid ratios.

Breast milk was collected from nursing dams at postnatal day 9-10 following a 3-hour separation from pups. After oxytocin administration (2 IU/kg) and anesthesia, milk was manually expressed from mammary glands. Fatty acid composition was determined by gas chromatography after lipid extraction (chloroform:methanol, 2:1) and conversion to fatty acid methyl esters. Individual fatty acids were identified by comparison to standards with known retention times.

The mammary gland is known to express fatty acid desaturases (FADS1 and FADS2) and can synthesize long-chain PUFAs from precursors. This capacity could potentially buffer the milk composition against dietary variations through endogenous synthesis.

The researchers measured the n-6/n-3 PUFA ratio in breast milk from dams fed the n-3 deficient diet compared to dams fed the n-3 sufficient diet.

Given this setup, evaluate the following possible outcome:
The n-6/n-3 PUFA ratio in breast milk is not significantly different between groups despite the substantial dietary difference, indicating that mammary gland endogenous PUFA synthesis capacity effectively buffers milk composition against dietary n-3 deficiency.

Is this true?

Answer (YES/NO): NO